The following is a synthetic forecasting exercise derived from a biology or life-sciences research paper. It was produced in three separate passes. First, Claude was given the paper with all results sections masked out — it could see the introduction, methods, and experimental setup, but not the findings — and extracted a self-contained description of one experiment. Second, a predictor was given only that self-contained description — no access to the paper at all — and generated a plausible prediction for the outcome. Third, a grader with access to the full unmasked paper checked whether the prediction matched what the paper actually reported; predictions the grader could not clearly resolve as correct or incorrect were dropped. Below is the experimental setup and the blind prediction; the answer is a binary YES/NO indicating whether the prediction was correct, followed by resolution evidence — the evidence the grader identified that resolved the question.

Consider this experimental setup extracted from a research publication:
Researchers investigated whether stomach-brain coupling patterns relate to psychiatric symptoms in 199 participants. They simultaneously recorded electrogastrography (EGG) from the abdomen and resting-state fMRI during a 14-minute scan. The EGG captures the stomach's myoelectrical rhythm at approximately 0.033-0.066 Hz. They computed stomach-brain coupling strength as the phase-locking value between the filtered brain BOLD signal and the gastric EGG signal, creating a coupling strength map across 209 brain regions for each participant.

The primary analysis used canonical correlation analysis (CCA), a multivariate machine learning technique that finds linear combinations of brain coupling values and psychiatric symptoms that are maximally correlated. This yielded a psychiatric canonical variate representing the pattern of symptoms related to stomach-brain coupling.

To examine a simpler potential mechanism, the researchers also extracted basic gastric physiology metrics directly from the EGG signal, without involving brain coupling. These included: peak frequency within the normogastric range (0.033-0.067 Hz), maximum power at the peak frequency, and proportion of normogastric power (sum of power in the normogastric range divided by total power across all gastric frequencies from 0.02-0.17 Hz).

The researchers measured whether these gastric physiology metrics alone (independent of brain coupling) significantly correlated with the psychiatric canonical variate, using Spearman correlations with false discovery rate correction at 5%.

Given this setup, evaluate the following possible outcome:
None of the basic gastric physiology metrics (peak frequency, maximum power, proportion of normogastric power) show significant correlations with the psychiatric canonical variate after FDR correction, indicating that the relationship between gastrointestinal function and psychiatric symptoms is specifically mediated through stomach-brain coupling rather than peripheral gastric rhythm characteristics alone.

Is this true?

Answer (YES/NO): YES